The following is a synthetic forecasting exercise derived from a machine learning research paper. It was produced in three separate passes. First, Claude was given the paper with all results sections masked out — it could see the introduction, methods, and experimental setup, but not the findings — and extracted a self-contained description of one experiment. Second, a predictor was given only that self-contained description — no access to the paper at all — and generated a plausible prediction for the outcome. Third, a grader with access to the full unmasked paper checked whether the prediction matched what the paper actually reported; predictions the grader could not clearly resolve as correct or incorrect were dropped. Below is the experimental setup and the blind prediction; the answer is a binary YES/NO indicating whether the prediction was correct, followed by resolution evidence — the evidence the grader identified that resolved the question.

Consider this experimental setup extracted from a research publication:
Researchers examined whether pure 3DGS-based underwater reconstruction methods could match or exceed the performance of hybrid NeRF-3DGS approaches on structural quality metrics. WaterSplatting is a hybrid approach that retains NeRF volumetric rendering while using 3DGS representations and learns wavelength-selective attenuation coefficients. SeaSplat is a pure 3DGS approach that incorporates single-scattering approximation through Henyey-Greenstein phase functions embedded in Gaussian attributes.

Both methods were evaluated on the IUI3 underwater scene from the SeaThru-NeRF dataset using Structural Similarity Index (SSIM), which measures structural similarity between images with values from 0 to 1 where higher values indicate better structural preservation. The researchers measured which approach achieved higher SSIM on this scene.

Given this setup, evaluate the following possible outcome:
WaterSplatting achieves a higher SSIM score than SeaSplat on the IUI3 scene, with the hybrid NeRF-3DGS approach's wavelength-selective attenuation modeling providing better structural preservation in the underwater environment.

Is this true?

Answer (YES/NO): YES